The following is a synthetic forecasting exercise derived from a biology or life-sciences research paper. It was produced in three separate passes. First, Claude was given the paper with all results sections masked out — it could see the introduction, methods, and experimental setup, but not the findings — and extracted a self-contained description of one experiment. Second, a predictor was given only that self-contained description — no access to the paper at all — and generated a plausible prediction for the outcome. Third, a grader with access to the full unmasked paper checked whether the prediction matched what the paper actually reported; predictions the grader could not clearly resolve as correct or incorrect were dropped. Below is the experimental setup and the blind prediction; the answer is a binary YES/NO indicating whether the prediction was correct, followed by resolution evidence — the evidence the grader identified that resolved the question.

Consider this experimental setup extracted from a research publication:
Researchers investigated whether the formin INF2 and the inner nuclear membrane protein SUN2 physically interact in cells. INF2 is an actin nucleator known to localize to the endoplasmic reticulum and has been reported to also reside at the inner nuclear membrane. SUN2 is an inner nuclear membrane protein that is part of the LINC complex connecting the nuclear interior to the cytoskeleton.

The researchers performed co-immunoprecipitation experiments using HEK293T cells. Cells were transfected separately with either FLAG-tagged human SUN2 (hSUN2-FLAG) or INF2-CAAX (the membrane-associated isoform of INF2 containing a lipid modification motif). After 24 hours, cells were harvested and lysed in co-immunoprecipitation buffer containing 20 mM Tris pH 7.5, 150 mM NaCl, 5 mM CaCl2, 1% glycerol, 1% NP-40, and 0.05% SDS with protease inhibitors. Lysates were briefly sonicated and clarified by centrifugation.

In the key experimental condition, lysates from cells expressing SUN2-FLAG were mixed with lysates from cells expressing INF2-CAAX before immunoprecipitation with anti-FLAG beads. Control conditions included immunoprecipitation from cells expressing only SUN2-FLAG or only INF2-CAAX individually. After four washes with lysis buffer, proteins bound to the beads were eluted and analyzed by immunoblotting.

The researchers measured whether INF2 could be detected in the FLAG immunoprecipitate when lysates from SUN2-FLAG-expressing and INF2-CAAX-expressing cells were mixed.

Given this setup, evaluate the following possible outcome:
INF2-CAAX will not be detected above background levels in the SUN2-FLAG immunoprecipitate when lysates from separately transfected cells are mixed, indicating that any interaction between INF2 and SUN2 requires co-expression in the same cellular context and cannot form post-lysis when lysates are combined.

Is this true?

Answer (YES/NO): NO